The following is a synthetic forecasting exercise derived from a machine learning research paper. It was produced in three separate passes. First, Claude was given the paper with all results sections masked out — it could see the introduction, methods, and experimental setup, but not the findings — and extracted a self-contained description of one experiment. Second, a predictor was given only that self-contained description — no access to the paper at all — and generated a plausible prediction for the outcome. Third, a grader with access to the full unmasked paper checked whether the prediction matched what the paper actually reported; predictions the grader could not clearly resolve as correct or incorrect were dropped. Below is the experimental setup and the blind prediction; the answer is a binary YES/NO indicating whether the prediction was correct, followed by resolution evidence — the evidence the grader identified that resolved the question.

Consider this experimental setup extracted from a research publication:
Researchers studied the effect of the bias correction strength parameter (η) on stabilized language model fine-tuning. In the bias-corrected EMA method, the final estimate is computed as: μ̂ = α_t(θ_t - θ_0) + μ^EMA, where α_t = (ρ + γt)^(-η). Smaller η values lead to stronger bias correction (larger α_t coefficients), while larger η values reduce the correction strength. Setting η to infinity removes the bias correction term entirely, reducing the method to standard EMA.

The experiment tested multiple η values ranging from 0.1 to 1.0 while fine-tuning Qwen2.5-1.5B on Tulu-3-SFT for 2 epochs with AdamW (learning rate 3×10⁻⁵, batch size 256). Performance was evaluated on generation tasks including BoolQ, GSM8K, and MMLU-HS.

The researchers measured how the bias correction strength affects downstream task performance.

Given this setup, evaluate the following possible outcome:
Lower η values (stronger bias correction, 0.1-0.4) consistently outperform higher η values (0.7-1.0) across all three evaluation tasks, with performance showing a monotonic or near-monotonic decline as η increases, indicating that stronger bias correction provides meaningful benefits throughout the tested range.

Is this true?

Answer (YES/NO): NO